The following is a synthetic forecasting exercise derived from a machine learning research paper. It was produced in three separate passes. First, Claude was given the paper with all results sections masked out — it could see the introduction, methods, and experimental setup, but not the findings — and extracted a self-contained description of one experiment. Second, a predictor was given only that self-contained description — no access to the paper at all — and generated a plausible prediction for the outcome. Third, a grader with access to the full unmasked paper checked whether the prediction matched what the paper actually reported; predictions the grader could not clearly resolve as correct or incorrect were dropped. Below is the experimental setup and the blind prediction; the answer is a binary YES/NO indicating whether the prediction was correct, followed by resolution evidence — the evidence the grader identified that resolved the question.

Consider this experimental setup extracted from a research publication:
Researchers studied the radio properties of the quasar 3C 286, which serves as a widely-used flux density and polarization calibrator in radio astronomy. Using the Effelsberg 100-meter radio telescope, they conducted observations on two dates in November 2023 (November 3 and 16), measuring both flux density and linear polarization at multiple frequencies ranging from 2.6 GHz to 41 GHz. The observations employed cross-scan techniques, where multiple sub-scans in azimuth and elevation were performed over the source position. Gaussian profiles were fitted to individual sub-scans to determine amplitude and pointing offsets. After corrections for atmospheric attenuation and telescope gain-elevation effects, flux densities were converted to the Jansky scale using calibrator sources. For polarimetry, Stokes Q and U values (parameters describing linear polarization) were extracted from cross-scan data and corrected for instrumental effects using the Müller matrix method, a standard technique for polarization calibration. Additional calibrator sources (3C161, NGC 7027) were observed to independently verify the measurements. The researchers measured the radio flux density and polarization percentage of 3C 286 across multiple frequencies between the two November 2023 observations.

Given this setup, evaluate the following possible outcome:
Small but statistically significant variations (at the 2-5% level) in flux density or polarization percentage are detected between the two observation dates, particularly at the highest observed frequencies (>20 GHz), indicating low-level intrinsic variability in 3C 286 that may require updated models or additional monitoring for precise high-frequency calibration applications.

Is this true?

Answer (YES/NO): NO